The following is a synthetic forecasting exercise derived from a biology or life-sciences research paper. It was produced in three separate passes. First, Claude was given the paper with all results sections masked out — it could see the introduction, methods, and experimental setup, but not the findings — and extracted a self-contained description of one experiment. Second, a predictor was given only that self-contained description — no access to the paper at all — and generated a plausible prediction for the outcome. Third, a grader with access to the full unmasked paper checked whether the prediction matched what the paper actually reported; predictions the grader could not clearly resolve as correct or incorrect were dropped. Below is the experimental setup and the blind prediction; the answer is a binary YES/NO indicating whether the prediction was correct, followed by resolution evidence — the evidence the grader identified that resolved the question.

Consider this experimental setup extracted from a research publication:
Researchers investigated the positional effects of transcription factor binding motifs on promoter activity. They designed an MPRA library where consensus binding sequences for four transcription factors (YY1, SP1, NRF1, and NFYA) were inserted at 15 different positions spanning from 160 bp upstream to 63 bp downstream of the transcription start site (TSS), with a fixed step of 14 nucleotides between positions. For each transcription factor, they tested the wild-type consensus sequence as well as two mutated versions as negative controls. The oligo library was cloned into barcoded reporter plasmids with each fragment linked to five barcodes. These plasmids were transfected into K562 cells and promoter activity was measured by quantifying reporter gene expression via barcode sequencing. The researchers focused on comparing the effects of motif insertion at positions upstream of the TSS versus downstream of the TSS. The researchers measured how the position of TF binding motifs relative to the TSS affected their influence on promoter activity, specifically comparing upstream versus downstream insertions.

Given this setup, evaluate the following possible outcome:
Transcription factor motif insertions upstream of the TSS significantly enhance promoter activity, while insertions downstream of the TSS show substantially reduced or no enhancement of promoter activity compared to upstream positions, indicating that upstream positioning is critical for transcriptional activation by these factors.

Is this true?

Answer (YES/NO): NO